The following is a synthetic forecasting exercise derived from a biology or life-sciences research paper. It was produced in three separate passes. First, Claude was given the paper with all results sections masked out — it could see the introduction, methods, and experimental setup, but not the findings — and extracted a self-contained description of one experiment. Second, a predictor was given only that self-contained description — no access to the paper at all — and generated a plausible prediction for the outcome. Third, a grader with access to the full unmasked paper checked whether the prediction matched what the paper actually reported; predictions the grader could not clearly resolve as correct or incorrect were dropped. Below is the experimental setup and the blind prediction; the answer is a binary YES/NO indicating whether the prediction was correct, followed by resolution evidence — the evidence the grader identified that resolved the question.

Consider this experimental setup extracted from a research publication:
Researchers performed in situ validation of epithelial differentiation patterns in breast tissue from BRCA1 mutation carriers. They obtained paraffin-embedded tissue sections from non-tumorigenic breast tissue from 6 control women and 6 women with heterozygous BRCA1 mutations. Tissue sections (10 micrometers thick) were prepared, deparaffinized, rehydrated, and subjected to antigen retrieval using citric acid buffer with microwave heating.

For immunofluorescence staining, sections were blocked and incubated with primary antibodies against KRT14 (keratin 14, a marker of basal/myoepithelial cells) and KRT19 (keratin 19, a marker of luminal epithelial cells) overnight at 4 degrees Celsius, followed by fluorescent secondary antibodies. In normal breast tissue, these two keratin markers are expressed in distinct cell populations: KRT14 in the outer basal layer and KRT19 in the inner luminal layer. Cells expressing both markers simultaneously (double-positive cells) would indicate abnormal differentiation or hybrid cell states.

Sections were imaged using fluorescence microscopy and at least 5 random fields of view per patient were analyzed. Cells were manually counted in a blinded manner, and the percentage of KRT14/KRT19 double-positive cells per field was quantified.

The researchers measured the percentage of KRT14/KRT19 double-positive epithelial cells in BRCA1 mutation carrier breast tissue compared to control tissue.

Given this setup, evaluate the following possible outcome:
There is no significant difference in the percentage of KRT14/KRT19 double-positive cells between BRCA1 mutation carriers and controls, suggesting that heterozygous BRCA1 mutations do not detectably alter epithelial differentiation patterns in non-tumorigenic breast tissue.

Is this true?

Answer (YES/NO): NO